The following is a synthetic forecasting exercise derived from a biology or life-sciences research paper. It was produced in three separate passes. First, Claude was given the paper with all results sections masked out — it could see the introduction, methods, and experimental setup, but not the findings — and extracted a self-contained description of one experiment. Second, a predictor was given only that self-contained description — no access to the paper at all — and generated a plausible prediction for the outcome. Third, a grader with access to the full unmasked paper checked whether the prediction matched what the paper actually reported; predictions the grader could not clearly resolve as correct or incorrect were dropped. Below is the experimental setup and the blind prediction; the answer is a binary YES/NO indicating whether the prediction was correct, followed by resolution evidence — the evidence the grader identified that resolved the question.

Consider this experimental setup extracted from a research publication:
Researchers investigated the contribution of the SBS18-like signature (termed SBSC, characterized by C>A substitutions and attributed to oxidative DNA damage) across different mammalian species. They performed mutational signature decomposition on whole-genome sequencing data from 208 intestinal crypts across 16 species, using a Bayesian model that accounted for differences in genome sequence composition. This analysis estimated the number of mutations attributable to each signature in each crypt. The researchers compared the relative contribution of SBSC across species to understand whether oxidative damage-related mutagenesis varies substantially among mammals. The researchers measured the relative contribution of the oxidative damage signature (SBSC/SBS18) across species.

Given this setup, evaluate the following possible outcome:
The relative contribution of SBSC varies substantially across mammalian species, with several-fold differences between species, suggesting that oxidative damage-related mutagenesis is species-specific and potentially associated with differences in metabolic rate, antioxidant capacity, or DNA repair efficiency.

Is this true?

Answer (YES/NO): NO